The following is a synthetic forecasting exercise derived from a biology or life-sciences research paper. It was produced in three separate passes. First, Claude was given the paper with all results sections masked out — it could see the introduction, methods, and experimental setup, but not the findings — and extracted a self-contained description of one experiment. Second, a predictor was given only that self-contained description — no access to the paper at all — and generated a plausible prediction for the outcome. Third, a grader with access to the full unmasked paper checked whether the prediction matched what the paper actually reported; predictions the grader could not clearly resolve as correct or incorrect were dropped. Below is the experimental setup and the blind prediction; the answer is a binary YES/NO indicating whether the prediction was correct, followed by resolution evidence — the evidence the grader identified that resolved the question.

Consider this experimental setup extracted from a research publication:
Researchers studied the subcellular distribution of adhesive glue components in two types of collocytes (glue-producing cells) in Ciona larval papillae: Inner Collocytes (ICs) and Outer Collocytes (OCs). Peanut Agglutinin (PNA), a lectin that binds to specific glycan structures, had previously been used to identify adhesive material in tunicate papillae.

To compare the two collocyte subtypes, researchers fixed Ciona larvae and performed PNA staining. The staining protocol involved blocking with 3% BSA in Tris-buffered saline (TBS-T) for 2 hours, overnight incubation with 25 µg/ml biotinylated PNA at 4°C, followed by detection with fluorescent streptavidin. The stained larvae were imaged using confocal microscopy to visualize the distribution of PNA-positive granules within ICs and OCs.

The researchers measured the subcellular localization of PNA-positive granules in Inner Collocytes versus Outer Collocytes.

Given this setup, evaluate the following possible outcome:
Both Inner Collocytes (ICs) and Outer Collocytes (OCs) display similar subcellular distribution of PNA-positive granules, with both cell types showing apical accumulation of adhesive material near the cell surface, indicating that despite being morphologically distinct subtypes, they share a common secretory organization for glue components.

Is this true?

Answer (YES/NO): NO